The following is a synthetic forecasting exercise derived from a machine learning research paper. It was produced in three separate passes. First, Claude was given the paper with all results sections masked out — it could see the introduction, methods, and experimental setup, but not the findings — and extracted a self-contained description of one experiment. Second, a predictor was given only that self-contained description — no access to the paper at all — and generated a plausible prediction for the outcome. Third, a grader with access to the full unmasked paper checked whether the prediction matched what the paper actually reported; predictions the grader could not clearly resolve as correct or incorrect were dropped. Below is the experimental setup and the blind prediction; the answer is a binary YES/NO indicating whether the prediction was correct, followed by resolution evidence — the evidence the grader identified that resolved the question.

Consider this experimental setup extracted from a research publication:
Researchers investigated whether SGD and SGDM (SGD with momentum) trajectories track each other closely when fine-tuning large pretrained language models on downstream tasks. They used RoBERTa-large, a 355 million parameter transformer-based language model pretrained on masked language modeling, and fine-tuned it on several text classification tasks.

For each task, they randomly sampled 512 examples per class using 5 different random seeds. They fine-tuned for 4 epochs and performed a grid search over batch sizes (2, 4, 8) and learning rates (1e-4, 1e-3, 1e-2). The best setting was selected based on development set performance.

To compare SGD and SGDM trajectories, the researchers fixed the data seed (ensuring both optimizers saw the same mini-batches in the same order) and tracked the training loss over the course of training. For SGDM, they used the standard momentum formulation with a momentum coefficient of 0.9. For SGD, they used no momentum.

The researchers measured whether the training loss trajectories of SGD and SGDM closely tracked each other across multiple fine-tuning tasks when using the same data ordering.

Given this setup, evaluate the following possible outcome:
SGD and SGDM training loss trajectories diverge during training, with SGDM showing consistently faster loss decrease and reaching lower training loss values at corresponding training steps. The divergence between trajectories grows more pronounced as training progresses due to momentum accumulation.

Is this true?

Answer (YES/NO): NO